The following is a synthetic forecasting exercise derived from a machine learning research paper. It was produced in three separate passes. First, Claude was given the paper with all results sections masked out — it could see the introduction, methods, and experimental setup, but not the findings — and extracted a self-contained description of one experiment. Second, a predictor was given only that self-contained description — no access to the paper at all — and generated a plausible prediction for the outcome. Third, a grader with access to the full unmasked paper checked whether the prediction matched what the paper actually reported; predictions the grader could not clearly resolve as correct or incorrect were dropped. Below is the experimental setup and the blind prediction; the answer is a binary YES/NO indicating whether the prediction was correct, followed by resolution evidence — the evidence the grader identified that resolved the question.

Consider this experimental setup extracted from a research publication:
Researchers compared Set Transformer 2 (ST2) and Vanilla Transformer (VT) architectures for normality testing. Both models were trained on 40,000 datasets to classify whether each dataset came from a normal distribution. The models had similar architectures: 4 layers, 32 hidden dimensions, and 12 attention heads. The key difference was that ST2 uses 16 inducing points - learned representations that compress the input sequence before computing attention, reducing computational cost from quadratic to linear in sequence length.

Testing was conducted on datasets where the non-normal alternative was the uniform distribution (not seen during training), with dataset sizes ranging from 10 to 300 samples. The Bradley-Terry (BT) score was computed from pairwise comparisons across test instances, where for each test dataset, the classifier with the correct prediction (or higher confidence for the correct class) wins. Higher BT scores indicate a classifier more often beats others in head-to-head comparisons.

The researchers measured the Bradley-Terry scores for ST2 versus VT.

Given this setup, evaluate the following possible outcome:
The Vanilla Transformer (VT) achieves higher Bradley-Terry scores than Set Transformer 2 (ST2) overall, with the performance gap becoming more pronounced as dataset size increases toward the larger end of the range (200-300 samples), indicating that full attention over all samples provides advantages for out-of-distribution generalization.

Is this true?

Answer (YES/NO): NO